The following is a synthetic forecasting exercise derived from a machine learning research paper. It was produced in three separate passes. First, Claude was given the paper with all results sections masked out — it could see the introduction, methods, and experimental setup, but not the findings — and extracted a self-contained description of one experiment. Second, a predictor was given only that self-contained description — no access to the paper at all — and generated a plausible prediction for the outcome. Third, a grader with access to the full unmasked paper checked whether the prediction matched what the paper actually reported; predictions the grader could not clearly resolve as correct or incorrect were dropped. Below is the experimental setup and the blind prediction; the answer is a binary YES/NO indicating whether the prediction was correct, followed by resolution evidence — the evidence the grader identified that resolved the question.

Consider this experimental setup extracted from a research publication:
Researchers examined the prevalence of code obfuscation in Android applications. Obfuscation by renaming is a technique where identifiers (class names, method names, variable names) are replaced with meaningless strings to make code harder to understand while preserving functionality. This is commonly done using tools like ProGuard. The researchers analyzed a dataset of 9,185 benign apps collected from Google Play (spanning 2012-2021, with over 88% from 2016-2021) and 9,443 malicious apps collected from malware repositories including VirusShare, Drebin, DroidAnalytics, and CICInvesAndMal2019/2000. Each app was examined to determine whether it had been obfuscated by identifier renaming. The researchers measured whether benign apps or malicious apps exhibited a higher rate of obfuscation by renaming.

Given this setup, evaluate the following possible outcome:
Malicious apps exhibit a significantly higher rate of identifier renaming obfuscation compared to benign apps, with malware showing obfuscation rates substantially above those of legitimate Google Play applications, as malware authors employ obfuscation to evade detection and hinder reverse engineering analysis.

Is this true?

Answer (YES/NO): NO